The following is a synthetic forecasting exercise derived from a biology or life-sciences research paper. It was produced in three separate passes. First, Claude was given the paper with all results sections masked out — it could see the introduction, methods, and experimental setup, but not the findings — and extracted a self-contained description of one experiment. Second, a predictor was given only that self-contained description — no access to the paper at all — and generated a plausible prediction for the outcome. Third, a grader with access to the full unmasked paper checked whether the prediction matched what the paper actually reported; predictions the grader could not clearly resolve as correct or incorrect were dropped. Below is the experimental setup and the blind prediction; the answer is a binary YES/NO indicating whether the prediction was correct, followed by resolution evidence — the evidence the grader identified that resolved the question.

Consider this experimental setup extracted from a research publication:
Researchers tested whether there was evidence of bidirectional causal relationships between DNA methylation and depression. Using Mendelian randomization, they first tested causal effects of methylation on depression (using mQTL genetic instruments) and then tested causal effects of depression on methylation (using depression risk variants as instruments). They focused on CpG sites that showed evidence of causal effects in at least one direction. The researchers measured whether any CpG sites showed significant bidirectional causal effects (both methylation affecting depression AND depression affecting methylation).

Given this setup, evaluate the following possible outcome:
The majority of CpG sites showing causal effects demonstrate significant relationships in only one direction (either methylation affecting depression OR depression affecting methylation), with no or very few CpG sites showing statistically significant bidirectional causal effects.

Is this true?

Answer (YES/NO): YES